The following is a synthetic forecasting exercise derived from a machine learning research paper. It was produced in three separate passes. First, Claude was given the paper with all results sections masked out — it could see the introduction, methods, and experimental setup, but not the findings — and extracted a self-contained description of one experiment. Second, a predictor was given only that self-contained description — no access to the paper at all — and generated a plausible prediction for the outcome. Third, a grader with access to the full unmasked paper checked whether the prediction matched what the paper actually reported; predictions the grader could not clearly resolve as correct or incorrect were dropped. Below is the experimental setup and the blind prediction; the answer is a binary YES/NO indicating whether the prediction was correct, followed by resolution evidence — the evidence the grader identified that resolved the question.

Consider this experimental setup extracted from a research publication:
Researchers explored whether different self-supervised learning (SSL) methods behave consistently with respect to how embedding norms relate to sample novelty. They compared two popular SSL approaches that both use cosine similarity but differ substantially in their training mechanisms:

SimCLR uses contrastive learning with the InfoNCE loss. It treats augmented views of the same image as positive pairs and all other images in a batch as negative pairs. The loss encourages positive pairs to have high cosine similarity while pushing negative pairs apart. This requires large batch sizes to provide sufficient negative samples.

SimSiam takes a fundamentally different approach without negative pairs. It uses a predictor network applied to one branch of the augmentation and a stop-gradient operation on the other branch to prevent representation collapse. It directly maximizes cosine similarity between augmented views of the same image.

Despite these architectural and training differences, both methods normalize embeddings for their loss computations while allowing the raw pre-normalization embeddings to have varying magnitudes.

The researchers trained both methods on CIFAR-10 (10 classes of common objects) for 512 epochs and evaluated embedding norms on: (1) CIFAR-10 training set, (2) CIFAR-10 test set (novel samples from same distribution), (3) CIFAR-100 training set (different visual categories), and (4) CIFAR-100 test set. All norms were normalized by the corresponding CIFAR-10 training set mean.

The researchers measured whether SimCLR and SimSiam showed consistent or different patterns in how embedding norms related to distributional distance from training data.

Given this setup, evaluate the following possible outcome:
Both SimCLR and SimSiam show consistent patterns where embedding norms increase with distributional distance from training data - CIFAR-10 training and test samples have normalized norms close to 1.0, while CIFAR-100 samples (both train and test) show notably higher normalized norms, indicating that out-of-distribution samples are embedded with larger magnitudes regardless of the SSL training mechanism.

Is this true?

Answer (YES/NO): NO